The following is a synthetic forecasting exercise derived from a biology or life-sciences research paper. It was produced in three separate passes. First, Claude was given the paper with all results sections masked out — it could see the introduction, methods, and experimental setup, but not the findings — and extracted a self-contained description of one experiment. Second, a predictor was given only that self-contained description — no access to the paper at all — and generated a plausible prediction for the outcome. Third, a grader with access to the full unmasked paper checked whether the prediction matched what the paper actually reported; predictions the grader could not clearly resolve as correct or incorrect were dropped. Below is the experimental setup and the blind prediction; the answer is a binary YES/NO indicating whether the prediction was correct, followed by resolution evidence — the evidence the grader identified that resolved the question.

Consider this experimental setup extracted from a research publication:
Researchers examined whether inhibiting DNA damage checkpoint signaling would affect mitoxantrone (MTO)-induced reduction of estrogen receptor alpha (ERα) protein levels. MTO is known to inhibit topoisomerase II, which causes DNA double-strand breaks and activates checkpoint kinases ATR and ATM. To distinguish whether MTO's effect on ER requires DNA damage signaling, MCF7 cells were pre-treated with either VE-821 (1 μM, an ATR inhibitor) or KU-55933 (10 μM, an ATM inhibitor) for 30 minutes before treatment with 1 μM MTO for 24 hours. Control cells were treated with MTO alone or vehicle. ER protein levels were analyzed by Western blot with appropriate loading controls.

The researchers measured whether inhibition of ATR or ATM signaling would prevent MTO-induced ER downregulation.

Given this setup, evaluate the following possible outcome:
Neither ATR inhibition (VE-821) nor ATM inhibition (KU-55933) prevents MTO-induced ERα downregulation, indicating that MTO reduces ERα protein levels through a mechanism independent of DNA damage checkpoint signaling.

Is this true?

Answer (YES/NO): YES